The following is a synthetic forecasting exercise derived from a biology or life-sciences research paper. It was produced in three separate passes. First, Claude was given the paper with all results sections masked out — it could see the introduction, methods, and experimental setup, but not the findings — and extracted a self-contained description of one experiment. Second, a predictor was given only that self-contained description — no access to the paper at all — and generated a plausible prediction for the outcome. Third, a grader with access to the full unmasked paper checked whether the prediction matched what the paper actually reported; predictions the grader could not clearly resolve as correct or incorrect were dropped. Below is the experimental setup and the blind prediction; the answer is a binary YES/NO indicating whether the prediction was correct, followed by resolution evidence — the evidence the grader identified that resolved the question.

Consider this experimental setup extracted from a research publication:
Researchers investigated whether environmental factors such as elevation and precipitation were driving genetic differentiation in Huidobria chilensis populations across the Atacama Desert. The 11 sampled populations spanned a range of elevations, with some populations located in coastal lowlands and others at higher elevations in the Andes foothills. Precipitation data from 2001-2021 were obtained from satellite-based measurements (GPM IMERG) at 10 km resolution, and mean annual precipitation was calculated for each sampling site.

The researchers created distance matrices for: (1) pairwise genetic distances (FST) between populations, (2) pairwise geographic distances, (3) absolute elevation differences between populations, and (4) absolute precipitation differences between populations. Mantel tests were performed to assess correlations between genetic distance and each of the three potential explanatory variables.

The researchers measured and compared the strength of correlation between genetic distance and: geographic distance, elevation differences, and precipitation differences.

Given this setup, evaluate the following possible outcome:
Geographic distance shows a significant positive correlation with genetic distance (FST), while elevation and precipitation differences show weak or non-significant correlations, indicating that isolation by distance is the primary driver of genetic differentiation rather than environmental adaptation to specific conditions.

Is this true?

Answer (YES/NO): YES